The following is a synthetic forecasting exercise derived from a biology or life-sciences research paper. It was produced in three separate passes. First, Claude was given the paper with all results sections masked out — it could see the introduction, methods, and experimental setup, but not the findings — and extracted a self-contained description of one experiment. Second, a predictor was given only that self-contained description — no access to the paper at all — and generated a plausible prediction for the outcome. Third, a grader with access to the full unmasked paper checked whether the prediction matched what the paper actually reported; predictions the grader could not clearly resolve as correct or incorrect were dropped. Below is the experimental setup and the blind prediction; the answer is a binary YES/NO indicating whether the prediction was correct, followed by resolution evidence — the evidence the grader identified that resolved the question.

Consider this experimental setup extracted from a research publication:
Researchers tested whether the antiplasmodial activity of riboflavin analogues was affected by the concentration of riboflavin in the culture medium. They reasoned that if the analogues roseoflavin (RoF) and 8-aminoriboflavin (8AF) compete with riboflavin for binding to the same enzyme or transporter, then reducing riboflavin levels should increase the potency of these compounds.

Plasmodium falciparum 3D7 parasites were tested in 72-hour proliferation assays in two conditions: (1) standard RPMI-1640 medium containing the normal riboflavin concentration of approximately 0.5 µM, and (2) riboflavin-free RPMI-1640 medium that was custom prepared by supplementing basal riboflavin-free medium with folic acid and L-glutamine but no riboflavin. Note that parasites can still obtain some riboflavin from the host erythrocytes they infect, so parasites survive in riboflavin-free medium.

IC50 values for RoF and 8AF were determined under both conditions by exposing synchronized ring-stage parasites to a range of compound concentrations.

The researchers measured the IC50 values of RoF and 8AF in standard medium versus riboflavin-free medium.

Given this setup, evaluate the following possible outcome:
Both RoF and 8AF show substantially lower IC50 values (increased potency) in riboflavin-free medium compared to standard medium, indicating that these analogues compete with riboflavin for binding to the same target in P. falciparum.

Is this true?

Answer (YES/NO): YES